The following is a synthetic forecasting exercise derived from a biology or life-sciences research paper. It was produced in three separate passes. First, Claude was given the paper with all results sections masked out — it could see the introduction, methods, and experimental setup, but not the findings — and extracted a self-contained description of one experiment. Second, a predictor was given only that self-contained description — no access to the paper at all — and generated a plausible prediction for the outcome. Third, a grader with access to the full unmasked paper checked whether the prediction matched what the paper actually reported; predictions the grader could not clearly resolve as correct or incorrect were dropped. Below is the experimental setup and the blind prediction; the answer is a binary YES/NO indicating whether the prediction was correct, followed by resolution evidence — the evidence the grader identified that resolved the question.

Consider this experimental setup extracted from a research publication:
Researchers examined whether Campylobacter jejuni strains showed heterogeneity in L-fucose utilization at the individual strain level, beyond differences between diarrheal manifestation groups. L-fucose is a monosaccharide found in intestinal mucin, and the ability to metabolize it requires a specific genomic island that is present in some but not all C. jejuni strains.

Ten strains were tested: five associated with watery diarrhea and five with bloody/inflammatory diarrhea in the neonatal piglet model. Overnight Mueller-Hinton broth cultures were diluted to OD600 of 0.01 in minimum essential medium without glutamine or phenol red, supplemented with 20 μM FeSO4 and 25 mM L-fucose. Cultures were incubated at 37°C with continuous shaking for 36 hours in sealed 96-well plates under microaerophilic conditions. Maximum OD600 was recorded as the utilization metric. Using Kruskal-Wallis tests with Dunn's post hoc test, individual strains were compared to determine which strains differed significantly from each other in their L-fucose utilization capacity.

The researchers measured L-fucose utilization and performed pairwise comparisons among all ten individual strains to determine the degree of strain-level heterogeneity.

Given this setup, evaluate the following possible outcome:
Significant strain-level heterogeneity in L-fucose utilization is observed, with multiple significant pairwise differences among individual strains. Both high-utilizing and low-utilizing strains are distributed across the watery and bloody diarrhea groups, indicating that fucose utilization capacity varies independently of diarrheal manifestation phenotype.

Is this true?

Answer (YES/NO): NO